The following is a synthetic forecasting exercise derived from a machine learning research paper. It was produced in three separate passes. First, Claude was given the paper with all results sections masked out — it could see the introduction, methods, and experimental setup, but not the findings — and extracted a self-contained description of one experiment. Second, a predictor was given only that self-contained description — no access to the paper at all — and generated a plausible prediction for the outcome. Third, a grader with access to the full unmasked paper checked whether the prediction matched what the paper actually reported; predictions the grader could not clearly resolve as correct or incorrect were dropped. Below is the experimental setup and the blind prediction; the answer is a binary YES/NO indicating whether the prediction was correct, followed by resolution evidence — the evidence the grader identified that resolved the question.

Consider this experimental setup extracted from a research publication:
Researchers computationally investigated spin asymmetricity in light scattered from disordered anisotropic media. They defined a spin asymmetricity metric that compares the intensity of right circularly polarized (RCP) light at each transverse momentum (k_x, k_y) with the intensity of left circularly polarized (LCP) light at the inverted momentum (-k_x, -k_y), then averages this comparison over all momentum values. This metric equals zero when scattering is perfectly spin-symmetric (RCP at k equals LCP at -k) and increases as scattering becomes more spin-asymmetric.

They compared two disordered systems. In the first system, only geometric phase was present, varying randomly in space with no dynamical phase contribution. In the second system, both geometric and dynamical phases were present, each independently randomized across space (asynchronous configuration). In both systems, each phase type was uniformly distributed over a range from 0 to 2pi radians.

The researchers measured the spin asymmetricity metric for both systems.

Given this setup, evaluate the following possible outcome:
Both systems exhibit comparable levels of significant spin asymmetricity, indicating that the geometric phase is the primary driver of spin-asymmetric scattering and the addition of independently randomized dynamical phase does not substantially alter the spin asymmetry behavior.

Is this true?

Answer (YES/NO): NO